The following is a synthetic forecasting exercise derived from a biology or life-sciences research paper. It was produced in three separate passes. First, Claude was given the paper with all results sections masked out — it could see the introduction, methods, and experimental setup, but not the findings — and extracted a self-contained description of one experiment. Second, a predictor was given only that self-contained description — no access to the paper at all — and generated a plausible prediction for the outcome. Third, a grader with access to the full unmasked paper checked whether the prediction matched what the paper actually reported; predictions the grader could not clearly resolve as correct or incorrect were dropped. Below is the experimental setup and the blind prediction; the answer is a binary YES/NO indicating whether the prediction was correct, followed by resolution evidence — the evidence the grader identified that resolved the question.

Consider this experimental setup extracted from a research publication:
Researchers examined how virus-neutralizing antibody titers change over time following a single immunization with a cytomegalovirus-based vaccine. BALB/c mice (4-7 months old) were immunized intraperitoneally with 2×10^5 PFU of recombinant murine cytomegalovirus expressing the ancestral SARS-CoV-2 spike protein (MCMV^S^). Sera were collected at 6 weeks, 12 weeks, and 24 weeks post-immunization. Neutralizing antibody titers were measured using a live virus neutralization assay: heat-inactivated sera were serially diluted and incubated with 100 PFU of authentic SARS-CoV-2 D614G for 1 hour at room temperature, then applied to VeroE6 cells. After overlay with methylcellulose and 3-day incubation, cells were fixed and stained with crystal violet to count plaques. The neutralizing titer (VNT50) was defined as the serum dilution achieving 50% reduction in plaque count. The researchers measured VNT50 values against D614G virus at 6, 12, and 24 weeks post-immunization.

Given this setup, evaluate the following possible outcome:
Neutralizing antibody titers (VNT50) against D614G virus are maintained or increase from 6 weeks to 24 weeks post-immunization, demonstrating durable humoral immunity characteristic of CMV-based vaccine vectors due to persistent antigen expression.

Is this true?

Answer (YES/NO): YES